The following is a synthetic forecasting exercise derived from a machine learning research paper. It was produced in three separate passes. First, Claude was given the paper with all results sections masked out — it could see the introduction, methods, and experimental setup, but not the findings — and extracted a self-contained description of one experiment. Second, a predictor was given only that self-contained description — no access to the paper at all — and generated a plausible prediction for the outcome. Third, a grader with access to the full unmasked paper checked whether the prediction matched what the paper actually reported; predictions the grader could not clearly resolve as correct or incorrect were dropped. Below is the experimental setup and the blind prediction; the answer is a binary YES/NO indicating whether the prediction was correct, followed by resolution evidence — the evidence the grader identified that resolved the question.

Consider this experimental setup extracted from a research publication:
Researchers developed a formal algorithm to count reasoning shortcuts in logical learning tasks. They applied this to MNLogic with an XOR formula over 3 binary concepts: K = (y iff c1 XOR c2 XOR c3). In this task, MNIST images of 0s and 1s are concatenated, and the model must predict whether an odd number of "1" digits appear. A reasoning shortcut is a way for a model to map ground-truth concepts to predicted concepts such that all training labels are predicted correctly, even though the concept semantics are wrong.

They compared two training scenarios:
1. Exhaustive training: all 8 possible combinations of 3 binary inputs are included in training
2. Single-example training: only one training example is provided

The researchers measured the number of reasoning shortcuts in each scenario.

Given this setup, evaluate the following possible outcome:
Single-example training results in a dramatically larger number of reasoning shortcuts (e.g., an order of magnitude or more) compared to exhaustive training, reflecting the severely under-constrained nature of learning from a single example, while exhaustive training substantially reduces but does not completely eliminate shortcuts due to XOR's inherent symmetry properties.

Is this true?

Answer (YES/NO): YES